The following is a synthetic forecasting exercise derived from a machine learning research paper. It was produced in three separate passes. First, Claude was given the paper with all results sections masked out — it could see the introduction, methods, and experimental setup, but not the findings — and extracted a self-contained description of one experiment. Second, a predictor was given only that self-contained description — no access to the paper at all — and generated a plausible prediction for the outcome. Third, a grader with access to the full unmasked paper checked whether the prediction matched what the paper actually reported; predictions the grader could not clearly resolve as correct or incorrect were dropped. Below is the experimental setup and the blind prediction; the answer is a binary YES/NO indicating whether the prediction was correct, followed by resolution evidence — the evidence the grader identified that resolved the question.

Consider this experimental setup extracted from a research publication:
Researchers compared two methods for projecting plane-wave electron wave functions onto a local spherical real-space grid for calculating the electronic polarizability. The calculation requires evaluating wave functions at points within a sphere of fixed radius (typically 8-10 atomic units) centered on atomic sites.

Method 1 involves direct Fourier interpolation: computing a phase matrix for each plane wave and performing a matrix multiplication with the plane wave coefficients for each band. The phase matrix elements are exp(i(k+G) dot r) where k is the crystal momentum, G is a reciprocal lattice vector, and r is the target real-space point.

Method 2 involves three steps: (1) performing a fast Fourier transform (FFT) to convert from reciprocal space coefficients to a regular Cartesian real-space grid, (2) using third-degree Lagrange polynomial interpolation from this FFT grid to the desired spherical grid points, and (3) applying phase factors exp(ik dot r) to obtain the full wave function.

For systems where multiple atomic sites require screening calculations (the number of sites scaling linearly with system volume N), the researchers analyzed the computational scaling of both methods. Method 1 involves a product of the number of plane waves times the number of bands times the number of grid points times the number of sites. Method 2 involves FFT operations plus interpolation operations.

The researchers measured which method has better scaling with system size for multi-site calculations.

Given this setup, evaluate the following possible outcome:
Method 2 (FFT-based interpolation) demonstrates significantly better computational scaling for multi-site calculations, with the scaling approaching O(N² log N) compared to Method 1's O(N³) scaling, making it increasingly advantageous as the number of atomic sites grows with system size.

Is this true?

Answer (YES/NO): YES